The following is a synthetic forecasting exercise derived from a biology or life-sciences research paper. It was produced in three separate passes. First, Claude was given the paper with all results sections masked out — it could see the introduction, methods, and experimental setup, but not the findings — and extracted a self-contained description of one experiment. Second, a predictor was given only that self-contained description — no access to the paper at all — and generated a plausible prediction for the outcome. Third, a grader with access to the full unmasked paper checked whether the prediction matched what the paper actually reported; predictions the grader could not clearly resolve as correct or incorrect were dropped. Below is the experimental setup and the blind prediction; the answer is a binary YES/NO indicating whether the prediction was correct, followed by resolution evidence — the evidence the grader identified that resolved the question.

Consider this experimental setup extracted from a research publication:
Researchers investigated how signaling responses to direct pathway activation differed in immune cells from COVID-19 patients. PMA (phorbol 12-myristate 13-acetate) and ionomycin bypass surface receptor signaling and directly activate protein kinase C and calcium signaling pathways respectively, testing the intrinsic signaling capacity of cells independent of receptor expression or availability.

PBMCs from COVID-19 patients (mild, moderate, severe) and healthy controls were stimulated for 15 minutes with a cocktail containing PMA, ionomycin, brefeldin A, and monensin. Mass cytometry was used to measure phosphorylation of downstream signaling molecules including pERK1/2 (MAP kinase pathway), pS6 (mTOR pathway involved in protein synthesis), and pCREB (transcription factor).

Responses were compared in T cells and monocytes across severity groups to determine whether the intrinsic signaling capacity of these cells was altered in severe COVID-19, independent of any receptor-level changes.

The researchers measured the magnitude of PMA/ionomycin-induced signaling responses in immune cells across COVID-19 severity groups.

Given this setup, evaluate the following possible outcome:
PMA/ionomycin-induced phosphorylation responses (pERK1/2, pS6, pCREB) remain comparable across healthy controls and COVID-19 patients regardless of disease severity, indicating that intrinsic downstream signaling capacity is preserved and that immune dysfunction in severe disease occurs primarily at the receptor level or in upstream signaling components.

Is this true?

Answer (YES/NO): NO